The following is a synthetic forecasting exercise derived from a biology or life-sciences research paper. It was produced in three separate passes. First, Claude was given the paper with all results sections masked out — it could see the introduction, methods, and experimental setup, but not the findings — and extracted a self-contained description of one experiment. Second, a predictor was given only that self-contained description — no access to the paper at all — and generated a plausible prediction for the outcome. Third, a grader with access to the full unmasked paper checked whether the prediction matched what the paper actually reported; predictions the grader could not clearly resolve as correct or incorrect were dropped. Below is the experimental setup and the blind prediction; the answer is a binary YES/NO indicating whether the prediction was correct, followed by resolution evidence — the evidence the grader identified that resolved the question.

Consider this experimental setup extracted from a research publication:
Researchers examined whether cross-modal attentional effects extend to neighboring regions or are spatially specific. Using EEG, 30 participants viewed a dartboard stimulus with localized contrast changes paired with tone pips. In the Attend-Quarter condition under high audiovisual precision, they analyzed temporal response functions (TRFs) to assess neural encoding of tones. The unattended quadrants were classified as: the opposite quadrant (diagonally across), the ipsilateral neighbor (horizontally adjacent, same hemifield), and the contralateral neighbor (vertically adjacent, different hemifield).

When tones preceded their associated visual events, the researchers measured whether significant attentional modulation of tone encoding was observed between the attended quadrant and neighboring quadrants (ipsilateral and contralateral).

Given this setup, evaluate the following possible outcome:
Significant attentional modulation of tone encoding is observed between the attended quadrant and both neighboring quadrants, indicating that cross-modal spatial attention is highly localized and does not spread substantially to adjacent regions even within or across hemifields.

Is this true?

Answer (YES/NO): NO